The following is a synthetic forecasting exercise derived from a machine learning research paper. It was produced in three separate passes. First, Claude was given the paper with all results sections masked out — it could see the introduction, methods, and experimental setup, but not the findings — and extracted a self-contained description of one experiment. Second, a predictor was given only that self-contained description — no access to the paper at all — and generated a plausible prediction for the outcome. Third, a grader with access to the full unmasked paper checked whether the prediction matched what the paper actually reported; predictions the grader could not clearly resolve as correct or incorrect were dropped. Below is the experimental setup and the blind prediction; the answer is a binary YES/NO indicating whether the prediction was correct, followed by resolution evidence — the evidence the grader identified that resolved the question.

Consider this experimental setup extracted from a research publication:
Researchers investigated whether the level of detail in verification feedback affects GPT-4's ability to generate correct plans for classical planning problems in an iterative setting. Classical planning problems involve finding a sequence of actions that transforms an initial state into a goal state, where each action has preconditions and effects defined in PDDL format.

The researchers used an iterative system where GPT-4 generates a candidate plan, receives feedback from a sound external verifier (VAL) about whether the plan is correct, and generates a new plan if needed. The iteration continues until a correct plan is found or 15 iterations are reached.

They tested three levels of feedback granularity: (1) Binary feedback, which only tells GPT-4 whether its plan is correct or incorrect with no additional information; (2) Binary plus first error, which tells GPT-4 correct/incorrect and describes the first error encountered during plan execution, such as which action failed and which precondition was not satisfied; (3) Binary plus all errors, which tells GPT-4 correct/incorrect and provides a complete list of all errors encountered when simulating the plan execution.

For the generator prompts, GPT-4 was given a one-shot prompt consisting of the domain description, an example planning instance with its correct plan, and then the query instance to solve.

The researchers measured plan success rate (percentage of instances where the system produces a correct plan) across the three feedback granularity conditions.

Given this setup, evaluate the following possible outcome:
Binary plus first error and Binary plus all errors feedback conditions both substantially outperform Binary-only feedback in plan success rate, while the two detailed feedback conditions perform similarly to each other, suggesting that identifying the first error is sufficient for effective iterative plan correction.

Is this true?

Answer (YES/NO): NO